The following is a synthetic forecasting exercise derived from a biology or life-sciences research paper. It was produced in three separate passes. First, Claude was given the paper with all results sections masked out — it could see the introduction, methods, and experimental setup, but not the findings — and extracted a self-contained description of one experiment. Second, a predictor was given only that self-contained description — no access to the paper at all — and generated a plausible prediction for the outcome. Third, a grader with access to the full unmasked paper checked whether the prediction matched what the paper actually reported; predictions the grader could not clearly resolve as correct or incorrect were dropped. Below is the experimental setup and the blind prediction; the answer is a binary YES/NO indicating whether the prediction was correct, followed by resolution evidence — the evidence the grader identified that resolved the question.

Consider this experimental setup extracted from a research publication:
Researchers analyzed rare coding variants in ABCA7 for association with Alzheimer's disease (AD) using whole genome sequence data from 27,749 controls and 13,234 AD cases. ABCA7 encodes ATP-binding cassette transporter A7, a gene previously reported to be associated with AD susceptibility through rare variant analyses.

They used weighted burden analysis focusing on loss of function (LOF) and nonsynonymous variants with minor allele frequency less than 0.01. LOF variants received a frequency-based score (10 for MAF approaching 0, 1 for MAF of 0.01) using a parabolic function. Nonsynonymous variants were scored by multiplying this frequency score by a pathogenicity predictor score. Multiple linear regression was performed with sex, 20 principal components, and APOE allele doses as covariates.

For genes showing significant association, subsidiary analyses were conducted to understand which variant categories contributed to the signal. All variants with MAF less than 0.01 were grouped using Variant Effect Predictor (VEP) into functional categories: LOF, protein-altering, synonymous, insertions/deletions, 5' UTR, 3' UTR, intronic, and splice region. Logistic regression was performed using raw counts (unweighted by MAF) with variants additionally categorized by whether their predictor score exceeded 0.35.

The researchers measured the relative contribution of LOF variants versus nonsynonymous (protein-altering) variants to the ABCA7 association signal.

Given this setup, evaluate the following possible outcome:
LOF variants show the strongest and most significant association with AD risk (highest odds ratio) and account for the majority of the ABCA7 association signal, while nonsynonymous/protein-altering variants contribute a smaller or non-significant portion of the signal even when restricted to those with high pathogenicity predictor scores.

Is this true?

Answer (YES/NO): NO